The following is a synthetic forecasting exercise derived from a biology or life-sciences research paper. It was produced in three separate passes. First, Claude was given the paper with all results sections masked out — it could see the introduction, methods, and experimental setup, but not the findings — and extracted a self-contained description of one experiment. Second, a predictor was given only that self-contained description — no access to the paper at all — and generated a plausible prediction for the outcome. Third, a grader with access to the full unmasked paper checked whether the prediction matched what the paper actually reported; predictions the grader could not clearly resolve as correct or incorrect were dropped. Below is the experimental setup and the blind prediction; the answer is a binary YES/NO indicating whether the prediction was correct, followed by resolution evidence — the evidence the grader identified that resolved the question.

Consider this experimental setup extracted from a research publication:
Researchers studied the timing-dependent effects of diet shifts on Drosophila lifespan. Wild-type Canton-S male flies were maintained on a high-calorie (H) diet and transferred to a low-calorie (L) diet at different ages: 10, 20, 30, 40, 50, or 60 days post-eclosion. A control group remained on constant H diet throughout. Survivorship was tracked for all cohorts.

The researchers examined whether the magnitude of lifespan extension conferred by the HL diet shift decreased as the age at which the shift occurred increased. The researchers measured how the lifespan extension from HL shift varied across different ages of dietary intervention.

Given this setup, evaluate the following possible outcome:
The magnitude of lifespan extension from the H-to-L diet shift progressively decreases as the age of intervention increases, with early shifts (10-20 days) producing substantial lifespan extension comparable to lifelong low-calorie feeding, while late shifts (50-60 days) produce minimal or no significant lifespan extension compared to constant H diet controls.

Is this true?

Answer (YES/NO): NO